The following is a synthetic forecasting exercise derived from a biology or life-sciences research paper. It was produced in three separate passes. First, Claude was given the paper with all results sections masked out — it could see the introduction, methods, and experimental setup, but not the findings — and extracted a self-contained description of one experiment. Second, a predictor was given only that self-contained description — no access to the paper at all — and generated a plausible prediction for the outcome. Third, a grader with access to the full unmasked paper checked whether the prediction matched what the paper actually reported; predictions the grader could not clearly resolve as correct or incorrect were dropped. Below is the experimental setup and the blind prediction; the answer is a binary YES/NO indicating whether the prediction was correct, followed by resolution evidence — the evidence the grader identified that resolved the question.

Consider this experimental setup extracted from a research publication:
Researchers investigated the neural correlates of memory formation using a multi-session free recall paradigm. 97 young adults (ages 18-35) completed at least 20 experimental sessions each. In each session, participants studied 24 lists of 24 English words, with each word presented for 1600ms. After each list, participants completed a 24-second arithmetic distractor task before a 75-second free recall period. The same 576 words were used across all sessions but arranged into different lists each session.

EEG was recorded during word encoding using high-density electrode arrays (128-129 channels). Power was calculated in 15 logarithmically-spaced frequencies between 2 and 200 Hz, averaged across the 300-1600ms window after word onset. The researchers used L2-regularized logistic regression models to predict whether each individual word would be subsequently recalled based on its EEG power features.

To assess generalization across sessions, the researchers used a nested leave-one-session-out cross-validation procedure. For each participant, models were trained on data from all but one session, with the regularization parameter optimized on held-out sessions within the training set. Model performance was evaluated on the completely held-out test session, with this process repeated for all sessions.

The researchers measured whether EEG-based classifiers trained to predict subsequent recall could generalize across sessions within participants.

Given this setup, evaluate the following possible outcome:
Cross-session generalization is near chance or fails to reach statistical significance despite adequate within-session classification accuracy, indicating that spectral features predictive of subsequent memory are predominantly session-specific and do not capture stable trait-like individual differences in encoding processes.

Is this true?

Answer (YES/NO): NO